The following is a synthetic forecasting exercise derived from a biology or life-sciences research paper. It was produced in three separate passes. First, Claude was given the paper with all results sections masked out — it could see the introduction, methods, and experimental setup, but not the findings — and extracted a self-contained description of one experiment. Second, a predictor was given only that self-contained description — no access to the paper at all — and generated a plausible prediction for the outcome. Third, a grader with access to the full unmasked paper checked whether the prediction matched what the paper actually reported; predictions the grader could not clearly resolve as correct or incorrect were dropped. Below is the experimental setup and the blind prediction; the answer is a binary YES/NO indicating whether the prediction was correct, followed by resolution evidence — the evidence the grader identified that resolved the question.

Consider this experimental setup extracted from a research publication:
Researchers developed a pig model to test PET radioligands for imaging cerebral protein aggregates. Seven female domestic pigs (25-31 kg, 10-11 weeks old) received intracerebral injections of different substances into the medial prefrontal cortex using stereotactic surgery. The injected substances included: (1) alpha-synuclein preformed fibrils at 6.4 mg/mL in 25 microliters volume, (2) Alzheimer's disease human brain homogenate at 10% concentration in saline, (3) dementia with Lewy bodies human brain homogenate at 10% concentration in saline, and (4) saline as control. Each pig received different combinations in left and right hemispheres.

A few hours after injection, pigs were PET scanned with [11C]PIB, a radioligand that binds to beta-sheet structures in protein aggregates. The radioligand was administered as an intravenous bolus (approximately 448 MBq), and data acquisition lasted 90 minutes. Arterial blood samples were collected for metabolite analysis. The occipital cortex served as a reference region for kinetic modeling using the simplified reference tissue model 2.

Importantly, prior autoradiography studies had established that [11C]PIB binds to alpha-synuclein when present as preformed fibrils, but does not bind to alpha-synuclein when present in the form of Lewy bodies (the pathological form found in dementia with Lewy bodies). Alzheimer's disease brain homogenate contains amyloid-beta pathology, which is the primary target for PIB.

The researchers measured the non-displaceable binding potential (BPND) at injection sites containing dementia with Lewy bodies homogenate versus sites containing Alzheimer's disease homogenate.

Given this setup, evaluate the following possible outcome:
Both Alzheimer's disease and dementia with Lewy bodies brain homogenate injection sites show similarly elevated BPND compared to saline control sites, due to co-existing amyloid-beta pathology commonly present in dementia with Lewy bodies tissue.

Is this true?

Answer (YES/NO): NO